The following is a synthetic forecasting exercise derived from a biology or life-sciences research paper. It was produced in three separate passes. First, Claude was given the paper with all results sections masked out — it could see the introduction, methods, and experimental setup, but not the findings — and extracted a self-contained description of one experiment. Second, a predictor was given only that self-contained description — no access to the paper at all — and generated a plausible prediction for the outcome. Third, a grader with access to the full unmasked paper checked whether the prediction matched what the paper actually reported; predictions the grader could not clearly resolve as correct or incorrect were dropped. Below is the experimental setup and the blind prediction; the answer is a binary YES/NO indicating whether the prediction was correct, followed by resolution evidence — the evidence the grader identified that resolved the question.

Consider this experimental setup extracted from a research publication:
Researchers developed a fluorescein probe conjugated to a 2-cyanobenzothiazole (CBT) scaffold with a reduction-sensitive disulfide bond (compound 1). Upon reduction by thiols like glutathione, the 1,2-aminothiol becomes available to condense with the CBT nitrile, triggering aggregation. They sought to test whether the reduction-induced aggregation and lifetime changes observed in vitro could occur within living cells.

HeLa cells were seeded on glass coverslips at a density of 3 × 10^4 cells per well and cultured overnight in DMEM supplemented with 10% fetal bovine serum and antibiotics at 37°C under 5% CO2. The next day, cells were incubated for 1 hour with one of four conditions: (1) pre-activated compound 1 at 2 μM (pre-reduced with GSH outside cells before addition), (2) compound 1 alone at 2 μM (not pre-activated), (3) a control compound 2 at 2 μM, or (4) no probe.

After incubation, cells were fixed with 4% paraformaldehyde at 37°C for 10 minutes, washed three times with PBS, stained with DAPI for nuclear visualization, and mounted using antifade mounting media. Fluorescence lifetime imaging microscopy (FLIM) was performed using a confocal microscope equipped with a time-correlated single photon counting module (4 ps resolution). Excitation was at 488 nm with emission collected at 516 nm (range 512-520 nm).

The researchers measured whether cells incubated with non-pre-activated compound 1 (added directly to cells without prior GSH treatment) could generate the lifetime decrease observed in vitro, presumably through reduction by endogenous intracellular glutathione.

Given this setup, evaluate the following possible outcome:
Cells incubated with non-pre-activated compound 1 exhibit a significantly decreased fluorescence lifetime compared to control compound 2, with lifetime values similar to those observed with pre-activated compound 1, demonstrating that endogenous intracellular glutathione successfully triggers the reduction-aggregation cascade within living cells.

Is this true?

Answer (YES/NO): NO